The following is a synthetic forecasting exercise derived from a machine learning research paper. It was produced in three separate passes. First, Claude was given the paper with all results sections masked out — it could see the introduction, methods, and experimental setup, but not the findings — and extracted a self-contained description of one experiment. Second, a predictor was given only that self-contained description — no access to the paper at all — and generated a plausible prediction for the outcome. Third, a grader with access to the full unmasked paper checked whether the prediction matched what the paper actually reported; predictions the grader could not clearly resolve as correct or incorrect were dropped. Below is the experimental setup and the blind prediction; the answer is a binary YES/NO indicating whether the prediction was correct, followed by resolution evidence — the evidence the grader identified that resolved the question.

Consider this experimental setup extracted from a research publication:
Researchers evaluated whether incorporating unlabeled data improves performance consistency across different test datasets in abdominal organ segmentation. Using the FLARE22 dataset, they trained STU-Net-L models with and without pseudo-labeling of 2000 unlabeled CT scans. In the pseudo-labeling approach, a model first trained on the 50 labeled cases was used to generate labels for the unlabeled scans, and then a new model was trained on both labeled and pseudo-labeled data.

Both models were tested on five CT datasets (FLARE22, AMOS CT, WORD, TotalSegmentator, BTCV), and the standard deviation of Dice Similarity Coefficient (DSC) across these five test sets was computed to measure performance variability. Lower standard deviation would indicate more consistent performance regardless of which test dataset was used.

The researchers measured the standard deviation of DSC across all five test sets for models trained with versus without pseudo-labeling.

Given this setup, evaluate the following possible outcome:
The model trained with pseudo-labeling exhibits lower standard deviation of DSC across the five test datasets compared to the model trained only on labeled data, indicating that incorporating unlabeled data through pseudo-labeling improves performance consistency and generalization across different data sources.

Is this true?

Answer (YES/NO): YES